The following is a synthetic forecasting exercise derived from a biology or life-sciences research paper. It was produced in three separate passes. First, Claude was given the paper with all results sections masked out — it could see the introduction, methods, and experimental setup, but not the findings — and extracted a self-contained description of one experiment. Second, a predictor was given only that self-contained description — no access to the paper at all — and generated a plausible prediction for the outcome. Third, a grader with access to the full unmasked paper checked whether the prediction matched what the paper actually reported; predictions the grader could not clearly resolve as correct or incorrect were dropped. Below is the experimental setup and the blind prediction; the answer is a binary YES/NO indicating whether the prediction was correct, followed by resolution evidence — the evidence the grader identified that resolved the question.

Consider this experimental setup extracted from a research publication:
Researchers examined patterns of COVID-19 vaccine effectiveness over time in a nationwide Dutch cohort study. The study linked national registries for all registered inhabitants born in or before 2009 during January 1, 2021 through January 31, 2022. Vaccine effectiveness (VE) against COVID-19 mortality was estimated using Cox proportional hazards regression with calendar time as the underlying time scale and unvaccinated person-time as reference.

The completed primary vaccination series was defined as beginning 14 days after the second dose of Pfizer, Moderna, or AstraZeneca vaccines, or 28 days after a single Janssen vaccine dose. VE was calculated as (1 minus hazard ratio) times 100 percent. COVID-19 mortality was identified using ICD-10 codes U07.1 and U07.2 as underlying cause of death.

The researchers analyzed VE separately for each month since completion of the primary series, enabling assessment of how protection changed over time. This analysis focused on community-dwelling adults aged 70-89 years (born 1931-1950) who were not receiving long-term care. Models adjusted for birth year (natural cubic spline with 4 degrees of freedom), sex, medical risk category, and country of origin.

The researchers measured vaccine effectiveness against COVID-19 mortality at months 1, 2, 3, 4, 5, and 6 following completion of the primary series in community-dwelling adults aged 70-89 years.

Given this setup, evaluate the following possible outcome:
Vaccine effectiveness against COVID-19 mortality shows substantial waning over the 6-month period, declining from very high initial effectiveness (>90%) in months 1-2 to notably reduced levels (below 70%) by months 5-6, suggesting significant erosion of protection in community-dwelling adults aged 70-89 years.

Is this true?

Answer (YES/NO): NO